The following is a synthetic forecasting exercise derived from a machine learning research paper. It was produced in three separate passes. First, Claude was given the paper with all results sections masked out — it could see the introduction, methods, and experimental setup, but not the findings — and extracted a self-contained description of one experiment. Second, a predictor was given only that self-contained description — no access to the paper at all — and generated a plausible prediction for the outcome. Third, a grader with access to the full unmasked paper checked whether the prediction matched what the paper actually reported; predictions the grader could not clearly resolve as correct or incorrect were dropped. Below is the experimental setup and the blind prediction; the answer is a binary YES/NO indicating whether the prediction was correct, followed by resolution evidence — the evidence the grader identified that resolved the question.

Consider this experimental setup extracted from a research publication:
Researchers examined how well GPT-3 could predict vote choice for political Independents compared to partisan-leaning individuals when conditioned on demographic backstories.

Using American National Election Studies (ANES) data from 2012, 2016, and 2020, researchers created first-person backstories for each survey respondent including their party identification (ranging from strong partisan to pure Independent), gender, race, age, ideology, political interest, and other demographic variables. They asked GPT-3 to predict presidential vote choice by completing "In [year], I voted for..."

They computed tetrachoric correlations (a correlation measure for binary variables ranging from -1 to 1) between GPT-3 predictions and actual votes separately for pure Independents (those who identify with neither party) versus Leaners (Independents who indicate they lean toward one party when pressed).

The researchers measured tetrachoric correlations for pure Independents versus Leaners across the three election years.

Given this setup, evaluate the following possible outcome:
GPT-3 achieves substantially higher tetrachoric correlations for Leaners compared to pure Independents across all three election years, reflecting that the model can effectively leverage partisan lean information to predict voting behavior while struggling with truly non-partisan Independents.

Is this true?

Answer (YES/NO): YES